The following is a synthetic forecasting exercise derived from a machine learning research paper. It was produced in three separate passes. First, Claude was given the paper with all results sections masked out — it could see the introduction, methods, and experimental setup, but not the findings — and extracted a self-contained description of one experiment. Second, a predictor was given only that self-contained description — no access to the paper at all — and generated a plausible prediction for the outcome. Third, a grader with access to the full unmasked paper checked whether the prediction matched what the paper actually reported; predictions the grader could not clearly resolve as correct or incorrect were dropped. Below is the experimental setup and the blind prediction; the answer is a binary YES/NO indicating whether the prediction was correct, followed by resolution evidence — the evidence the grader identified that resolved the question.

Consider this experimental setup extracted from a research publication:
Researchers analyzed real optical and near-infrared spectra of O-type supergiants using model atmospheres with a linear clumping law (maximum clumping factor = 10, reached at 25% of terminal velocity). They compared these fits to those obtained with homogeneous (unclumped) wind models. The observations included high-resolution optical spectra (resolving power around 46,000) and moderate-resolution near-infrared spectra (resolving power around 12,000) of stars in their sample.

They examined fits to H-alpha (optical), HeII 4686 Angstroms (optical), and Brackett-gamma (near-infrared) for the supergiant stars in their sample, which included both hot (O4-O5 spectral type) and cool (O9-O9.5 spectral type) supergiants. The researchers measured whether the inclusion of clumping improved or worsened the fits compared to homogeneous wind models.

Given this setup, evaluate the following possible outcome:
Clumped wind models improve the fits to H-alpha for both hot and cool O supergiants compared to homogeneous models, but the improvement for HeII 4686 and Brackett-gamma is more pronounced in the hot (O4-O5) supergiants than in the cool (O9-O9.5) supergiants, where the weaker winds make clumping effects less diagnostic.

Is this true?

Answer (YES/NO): NO